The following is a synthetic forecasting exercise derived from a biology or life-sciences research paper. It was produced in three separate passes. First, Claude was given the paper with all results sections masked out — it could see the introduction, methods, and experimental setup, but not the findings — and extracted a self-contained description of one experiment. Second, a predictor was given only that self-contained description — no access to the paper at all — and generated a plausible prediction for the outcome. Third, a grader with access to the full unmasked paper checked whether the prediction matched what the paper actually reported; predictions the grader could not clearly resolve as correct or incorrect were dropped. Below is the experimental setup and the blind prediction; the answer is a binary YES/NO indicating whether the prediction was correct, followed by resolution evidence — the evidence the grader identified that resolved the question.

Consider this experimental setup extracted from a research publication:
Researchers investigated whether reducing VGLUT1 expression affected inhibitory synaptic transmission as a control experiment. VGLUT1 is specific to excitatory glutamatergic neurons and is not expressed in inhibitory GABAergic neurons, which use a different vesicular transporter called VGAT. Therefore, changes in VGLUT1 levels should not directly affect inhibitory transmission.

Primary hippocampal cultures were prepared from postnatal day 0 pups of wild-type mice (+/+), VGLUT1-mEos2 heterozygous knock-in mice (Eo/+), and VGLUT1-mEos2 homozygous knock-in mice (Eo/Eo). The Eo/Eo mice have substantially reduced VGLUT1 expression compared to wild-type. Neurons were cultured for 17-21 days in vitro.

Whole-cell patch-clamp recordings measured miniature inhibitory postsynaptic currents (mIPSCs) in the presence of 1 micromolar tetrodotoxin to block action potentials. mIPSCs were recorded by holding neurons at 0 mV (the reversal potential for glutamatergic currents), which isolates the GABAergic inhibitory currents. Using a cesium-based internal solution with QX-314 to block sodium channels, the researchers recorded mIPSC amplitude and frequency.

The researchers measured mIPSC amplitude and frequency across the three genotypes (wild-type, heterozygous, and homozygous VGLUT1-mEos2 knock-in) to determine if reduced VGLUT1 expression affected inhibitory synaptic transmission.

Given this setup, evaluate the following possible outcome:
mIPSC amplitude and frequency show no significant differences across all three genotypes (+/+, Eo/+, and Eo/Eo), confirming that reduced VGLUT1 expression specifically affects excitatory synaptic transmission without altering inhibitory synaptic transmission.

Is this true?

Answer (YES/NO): YES